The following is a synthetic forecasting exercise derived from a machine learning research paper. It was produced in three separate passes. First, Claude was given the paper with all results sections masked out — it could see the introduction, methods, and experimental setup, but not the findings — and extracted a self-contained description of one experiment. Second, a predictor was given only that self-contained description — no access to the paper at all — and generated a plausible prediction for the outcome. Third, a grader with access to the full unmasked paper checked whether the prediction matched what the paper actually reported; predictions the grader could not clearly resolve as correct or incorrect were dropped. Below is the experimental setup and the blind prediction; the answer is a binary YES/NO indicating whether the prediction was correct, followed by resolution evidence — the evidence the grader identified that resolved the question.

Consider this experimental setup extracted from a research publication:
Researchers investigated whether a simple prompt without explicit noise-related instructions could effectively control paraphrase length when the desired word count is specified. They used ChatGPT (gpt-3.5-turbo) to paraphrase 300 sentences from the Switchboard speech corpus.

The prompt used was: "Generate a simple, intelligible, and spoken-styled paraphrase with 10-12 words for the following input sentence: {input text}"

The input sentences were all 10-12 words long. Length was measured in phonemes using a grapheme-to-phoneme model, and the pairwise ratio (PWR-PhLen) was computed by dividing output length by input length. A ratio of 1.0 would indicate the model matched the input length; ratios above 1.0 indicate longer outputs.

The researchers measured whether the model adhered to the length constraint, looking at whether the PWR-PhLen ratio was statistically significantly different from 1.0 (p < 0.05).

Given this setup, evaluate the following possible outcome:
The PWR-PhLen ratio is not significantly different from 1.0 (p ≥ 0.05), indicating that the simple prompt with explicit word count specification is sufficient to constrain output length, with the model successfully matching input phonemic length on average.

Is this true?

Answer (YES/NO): NO